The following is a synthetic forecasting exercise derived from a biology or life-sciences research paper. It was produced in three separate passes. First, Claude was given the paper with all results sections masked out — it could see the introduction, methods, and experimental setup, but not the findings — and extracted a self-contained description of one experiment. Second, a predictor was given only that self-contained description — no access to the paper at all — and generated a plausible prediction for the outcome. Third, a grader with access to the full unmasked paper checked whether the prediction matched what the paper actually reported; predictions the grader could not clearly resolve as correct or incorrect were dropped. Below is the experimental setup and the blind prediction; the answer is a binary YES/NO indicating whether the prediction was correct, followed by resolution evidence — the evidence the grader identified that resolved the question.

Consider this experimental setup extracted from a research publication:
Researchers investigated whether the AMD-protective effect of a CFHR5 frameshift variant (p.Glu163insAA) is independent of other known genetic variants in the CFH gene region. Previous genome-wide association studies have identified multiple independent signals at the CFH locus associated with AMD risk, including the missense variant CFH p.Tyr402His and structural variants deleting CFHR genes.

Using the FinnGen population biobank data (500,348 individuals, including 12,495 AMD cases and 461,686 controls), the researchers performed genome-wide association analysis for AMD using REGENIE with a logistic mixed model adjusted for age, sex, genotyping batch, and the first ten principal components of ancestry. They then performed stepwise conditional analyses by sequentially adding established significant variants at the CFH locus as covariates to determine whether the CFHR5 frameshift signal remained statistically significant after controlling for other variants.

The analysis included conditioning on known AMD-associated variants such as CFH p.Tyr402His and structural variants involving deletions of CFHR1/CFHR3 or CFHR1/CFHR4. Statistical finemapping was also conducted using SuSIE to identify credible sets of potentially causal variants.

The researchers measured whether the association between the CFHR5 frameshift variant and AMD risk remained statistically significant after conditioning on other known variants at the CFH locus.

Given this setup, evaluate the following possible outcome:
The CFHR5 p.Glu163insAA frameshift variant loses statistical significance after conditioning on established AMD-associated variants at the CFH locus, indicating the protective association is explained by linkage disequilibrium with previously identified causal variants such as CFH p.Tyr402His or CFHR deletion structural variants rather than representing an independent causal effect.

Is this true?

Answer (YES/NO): NO